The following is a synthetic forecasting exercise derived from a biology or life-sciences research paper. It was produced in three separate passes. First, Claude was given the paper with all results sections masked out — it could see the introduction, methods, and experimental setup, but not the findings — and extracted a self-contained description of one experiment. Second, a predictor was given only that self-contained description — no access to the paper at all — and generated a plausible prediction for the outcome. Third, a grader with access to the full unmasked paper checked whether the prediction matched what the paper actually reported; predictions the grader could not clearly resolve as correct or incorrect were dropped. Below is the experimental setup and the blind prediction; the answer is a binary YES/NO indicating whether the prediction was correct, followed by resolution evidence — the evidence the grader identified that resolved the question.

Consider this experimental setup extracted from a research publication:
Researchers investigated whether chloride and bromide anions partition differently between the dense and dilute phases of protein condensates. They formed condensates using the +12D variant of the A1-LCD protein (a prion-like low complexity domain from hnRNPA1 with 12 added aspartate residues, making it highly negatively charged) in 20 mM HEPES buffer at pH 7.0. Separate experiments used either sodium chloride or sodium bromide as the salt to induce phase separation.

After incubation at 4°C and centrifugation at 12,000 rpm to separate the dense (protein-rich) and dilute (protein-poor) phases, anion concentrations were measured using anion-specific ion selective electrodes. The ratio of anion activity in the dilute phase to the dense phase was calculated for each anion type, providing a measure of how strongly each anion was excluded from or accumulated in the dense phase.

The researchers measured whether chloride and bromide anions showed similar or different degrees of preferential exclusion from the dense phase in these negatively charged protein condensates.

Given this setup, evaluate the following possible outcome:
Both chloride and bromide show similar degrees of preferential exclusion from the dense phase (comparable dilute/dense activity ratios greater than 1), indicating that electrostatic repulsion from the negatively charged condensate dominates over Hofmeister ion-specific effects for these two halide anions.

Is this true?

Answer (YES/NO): NO